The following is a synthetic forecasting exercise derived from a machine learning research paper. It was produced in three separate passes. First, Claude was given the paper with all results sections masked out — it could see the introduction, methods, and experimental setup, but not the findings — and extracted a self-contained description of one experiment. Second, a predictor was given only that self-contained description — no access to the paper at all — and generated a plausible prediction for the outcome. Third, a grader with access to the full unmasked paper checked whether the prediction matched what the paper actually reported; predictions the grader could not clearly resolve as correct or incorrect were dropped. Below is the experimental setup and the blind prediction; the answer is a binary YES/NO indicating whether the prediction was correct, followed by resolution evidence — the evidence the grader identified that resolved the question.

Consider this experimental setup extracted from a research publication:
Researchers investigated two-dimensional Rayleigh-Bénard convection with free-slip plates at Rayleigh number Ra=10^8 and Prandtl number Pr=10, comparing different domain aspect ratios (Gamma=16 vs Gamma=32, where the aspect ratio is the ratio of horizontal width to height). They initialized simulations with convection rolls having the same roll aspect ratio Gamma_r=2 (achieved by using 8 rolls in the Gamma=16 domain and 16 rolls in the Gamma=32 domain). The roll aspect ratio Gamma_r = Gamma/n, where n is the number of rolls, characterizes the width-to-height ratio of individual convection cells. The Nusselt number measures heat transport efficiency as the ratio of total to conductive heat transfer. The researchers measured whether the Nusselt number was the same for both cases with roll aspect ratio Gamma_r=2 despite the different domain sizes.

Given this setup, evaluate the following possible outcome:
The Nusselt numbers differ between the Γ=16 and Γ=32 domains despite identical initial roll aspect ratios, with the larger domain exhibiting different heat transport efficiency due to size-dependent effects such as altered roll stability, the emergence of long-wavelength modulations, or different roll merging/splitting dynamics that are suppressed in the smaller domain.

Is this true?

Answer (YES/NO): NO